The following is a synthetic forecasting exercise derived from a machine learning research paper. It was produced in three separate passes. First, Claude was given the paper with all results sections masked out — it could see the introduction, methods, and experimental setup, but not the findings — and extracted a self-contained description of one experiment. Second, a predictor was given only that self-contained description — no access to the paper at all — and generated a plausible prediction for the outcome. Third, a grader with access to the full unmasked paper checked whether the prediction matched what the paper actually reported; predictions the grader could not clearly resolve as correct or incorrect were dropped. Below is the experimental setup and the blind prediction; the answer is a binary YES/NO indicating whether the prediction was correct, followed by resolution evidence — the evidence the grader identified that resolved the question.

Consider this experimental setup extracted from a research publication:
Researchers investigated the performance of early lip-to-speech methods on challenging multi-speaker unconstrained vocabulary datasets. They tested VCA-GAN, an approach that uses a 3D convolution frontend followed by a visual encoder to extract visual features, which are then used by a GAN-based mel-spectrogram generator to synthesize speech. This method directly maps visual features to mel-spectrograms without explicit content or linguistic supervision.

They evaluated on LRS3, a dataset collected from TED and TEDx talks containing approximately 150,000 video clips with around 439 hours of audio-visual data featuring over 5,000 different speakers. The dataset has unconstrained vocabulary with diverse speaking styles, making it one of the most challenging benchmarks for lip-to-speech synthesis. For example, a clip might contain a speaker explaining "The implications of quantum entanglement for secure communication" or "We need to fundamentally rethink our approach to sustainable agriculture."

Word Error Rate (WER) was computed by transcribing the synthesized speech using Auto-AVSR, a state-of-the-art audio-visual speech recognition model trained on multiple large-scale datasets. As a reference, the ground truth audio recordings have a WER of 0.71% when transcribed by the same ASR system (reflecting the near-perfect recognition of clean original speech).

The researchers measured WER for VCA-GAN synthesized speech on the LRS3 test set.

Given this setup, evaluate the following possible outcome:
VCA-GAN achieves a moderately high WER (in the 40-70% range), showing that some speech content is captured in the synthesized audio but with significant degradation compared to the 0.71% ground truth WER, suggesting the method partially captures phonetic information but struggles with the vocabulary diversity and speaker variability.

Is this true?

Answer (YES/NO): NO